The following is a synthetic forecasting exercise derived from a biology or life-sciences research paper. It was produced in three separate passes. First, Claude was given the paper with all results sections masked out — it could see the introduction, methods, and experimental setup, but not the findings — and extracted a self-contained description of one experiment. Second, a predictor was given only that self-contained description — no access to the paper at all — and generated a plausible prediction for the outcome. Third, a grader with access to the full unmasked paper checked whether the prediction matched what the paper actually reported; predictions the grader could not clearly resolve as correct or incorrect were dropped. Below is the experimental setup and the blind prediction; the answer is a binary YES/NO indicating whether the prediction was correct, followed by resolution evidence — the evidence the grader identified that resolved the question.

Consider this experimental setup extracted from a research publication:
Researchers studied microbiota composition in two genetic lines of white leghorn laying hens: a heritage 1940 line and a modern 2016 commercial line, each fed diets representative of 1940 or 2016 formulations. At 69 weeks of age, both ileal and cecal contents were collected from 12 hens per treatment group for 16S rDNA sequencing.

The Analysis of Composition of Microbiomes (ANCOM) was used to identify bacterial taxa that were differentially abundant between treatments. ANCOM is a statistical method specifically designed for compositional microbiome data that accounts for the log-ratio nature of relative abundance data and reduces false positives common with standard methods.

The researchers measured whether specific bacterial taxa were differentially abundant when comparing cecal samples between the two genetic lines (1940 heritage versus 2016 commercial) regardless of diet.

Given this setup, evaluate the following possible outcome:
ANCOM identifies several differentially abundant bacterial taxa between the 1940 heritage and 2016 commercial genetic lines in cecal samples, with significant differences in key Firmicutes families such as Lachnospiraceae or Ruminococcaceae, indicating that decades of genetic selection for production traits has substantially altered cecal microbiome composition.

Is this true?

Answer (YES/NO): NO